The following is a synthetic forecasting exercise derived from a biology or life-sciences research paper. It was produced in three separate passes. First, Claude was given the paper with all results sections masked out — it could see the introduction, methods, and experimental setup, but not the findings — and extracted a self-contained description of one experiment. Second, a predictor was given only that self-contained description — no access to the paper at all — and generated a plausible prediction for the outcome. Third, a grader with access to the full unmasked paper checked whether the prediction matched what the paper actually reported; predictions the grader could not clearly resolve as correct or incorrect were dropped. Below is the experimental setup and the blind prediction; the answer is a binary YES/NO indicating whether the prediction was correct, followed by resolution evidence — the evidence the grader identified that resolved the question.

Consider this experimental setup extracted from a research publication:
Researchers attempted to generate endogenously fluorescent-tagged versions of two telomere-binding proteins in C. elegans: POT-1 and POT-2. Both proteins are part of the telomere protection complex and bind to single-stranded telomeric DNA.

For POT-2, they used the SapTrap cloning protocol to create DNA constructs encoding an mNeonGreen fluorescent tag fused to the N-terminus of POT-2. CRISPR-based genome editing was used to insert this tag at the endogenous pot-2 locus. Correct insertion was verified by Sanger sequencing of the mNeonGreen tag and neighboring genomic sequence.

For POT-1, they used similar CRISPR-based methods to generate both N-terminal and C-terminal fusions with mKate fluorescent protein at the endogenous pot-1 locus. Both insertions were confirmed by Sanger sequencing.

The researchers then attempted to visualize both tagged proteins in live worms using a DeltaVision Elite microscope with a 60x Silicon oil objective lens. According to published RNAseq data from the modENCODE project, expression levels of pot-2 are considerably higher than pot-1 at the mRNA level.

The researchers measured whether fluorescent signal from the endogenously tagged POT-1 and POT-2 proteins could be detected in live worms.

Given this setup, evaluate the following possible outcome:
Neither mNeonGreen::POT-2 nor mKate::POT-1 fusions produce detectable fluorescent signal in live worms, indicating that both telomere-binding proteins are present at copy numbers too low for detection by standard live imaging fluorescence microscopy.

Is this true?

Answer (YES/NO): NO